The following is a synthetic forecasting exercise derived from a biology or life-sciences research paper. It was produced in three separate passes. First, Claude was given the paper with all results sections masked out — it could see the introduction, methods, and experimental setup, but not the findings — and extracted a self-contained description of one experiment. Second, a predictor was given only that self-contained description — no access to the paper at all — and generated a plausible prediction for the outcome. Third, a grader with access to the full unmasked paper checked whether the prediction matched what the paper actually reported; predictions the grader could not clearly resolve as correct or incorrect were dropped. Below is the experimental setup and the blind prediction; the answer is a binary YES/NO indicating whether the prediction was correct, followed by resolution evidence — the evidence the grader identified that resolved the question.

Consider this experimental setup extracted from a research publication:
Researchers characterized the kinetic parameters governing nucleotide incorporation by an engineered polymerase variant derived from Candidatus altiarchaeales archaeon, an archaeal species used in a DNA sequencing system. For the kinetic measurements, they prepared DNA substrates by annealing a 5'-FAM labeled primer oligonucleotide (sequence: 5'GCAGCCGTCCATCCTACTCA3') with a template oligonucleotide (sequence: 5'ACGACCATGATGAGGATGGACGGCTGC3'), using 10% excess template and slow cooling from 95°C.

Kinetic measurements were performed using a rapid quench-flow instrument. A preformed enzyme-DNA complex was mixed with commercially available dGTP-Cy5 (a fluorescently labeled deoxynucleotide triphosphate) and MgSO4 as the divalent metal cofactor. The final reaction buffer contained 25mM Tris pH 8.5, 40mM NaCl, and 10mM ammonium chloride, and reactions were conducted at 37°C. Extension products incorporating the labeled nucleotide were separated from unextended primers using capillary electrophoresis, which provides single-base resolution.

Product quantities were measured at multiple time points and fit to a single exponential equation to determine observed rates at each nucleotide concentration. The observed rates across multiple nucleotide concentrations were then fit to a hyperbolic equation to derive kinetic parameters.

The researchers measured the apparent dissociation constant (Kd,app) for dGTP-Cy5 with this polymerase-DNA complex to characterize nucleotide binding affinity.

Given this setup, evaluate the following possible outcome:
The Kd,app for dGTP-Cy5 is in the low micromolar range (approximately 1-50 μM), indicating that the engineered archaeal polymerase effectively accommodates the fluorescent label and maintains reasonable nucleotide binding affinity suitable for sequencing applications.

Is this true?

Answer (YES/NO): YES